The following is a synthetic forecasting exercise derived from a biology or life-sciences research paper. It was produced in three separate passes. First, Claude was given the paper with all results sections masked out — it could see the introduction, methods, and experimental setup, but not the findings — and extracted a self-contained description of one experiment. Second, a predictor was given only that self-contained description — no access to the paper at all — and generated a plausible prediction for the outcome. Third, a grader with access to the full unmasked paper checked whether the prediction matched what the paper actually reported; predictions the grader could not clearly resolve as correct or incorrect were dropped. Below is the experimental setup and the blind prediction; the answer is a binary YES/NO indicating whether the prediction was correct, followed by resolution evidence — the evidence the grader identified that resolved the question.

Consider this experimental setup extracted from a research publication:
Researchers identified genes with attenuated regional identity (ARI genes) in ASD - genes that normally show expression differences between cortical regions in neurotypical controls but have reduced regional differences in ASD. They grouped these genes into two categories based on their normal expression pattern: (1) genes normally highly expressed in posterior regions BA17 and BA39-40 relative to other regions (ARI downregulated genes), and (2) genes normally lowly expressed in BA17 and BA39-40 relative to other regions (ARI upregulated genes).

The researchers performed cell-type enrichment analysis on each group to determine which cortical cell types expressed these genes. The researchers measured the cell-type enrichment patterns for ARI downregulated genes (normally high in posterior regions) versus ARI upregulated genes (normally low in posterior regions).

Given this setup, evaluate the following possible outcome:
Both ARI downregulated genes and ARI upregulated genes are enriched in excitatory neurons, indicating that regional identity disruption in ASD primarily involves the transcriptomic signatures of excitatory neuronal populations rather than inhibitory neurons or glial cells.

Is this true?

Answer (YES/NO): NO